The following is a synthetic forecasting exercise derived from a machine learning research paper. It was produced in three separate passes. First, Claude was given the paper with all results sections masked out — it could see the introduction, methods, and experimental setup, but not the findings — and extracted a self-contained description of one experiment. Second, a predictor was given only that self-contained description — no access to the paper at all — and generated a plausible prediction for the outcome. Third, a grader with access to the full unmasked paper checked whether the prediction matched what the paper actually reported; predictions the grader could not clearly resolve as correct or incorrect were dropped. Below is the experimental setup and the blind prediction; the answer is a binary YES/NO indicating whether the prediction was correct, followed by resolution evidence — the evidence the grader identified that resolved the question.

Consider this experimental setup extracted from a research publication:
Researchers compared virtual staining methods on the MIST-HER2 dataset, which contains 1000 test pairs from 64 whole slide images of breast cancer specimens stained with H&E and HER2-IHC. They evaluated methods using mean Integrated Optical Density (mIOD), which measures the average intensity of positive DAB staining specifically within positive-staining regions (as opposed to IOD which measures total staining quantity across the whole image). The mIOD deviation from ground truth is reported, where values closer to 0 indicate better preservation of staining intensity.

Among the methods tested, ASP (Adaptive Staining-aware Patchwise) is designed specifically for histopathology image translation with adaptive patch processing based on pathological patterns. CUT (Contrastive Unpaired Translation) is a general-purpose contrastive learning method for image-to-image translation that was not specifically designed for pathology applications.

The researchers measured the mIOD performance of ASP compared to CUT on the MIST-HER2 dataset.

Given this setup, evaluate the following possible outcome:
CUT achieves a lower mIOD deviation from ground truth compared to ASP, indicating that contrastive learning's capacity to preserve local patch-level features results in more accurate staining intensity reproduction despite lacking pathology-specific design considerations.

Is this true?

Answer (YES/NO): YES